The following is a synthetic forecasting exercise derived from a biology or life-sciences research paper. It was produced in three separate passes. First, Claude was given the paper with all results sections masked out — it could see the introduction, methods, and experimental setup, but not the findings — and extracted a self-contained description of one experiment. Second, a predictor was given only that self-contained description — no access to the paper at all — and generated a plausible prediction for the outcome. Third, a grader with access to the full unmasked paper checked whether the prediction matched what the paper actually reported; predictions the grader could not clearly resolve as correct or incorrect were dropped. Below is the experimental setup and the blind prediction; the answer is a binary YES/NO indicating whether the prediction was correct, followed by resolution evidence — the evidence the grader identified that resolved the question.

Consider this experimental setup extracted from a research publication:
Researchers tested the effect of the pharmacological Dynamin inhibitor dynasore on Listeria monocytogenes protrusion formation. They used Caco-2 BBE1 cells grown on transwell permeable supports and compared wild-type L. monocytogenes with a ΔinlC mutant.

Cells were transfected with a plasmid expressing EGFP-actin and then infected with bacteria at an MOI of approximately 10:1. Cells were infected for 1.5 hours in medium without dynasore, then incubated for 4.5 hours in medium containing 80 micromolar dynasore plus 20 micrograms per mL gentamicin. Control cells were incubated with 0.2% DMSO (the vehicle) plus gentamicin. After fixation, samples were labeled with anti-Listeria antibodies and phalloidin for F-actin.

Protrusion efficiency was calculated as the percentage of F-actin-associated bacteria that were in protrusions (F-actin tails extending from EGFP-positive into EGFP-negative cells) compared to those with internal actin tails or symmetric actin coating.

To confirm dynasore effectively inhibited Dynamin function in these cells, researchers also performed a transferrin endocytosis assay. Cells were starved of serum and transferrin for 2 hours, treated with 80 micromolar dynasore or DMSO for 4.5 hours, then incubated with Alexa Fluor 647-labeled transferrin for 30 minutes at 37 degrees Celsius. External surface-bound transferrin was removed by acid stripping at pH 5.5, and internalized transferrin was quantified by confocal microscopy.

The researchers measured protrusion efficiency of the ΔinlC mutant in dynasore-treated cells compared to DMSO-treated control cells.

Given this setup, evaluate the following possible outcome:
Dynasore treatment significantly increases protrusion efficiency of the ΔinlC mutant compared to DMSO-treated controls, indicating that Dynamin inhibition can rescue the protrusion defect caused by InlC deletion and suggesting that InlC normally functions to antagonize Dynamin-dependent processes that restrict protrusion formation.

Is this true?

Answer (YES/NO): YES